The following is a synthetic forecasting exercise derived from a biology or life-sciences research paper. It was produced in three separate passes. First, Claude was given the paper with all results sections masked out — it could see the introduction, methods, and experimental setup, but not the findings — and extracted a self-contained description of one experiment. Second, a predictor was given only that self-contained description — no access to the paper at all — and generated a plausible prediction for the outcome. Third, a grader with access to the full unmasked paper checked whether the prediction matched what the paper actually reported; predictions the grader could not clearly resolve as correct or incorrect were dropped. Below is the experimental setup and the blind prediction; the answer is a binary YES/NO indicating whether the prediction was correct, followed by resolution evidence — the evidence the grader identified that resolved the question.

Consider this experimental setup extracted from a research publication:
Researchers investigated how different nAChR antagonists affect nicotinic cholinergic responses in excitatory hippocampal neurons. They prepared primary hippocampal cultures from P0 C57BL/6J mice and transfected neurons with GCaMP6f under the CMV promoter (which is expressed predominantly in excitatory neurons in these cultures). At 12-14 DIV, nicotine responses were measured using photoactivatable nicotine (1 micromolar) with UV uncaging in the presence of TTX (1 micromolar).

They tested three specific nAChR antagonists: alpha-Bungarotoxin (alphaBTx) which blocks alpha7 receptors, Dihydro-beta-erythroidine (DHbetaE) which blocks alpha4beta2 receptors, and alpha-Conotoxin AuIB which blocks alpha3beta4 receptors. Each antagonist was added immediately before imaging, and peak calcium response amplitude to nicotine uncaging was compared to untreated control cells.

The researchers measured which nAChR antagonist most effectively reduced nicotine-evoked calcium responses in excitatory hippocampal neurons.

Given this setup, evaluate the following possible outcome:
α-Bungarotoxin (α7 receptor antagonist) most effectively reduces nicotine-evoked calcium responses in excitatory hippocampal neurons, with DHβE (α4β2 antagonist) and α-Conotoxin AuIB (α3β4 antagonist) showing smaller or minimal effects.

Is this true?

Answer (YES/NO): NO